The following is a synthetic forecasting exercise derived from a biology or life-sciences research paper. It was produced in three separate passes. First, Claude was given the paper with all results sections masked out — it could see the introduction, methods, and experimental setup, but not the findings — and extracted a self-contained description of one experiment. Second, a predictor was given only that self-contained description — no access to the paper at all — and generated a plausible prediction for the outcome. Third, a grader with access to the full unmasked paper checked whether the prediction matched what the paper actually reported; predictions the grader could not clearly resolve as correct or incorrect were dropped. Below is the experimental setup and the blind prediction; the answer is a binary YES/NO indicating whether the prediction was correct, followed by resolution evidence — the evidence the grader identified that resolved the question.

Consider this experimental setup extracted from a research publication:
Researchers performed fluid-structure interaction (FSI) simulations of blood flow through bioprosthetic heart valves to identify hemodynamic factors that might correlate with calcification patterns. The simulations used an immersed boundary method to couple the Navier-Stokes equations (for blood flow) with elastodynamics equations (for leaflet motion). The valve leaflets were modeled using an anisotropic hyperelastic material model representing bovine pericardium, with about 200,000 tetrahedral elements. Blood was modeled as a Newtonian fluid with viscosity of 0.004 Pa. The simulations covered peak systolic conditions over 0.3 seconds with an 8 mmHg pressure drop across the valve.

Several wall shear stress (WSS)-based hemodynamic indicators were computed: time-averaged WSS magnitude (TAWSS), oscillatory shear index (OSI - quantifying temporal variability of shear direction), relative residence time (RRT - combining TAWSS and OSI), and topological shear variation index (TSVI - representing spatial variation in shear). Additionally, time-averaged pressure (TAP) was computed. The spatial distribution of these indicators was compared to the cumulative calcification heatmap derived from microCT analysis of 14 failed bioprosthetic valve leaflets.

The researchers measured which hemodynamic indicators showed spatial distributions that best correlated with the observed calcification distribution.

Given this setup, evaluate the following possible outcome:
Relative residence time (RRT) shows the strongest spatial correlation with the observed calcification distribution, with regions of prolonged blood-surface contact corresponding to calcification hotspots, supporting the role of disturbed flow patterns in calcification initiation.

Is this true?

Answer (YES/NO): NO